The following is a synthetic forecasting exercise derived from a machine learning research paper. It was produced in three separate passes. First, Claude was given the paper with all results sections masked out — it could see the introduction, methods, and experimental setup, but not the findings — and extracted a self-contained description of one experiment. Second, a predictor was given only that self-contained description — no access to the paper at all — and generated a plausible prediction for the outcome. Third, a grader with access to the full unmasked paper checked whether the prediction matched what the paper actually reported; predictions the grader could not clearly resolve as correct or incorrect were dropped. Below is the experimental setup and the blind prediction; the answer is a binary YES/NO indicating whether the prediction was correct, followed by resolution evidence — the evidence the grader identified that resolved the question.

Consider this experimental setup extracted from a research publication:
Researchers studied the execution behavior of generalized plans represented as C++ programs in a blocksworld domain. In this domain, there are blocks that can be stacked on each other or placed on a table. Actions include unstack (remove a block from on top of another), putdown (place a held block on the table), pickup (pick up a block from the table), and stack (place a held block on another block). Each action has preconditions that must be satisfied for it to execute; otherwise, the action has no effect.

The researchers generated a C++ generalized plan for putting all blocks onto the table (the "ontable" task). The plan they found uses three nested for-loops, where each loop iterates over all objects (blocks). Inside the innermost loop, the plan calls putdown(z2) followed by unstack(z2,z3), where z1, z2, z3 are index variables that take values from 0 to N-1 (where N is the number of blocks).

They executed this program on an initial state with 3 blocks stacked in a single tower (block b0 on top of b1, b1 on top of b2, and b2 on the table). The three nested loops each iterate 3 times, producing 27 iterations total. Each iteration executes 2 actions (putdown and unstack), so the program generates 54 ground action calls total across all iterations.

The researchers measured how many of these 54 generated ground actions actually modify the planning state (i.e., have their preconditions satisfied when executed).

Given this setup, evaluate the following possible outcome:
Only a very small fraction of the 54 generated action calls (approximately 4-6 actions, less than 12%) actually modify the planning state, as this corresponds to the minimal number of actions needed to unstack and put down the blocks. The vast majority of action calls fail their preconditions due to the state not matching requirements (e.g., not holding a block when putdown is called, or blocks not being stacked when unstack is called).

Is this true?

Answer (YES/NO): YES